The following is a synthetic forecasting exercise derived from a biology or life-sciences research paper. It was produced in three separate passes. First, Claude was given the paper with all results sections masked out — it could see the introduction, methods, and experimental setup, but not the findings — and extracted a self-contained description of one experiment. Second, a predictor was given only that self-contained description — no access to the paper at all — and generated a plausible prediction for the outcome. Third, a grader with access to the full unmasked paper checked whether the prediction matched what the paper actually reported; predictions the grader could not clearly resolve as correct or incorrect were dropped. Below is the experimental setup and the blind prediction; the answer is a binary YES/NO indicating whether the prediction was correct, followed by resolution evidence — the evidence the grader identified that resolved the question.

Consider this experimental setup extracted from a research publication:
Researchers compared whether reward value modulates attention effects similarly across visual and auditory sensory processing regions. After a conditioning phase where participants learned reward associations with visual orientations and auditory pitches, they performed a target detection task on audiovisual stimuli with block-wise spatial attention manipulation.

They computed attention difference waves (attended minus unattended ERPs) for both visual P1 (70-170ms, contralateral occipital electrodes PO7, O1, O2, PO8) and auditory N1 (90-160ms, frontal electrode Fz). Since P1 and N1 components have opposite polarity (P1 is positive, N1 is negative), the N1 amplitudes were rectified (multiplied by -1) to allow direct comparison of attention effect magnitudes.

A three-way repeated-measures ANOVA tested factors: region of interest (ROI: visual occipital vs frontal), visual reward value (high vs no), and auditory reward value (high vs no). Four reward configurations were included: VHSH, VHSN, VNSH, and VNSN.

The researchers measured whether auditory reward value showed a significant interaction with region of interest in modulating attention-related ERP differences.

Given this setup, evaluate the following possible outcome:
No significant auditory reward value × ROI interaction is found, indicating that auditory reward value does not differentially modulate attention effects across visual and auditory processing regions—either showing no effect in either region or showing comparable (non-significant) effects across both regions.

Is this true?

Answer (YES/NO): NO